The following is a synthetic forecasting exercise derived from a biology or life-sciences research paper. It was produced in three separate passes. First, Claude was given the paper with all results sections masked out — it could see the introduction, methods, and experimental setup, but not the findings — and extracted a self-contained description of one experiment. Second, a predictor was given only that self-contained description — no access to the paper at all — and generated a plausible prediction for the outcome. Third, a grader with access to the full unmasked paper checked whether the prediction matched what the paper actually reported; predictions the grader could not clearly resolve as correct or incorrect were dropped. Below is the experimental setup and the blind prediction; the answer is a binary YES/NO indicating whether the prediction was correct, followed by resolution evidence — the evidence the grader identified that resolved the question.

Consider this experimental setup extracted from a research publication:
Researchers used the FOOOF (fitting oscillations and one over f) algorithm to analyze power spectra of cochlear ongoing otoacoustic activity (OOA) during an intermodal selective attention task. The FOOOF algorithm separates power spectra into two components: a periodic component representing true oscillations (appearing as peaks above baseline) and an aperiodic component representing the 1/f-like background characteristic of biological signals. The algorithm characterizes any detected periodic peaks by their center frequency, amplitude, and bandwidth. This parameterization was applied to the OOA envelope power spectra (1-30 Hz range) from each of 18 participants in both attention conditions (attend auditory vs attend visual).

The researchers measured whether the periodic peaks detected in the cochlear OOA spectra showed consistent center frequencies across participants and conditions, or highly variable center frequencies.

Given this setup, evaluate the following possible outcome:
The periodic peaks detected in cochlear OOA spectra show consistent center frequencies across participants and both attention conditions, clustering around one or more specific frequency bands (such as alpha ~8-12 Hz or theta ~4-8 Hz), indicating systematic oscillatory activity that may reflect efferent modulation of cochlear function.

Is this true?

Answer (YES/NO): NO